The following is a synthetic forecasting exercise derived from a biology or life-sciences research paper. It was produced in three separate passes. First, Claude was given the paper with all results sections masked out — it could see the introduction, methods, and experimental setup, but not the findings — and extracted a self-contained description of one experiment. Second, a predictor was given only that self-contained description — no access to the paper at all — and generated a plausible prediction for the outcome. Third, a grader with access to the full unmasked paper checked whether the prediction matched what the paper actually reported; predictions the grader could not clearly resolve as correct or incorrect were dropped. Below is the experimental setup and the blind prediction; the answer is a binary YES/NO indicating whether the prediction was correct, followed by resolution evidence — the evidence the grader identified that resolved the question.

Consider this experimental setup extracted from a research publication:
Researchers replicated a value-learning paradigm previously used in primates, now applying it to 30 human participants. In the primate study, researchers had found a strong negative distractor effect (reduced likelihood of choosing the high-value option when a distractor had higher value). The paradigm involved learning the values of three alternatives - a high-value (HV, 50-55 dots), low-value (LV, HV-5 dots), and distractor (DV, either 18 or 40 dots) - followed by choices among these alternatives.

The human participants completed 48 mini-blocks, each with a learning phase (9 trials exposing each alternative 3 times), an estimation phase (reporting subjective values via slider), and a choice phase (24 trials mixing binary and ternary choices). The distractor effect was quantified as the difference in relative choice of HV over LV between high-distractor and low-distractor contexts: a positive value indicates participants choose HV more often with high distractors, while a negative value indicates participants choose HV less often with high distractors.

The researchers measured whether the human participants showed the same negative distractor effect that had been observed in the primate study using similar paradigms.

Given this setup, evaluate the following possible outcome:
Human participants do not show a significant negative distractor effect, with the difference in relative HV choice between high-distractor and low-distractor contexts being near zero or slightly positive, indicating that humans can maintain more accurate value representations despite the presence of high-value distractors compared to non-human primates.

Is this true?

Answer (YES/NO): YES